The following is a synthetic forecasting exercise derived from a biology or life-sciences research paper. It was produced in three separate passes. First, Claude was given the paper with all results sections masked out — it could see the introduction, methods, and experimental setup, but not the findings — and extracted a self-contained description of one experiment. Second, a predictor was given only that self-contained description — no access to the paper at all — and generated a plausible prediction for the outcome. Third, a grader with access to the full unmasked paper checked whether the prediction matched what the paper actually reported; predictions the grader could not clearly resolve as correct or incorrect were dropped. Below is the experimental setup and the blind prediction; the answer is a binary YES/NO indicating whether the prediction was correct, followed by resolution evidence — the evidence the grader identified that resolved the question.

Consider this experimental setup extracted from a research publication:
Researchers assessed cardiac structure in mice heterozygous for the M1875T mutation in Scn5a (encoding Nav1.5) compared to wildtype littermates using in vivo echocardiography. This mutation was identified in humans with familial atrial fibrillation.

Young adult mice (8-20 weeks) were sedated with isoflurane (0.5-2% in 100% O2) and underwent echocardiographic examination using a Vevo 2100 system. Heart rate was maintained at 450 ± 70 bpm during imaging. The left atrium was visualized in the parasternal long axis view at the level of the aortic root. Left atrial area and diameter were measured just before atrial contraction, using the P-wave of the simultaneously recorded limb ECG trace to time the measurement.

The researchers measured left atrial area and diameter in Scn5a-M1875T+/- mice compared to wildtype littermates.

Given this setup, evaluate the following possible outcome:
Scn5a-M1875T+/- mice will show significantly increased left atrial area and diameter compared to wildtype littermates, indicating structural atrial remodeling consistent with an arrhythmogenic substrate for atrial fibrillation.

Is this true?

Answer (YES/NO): NO